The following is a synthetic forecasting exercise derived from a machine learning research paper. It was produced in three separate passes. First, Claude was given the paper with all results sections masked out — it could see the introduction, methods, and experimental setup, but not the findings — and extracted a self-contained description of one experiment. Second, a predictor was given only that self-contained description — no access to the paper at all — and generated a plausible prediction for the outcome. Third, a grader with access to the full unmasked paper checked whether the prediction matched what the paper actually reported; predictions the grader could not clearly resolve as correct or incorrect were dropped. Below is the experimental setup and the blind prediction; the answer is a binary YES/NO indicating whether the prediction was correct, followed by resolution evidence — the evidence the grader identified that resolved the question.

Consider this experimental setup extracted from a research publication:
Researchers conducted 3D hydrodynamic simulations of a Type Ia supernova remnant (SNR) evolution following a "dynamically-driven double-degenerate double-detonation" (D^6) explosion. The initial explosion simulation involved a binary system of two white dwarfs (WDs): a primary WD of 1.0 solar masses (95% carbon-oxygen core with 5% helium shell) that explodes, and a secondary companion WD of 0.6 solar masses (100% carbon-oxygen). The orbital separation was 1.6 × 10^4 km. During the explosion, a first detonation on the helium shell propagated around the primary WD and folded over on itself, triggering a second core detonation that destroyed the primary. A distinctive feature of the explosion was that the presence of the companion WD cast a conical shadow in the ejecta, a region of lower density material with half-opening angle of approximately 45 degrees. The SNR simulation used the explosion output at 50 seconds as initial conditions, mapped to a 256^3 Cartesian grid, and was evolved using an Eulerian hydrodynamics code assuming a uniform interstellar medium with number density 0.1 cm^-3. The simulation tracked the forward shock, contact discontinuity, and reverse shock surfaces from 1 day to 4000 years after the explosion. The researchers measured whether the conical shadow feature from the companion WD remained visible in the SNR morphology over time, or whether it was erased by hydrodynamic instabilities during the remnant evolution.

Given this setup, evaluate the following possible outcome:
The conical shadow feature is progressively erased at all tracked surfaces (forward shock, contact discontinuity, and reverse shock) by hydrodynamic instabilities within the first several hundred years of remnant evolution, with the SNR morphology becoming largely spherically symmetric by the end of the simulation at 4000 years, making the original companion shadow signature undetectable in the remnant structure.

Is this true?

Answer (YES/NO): NO